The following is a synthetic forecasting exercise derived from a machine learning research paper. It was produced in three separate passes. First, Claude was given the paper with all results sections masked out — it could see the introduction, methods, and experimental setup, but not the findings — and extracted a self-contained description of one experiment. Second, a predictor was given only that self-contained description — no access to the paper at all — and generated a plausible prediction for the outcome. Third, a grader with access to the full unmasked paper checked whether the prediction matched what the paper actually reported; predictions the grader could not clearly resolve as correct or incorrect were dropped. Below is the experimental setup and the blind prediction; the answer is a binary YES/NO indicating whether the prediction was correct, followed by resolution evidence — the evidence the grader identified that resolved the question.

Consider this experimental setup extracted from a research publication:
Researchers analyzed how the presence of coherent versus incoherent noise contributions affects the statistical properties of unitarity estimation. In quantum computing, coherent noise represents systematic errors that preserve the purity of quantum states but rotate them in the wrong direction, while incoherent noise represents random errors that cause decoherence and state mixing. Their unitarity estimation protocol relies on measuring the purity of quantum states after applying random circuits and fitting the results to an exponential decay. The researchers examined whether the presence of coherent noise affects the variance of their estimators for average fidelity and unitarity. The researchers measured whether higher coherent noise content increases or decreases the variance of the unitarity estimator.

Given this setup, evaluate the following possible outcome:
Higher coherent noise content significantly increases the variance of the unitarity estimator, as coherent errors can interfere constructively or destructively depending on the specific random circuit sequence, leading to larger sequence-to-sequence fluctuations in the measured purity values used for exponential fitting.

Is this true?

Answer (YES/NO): YES